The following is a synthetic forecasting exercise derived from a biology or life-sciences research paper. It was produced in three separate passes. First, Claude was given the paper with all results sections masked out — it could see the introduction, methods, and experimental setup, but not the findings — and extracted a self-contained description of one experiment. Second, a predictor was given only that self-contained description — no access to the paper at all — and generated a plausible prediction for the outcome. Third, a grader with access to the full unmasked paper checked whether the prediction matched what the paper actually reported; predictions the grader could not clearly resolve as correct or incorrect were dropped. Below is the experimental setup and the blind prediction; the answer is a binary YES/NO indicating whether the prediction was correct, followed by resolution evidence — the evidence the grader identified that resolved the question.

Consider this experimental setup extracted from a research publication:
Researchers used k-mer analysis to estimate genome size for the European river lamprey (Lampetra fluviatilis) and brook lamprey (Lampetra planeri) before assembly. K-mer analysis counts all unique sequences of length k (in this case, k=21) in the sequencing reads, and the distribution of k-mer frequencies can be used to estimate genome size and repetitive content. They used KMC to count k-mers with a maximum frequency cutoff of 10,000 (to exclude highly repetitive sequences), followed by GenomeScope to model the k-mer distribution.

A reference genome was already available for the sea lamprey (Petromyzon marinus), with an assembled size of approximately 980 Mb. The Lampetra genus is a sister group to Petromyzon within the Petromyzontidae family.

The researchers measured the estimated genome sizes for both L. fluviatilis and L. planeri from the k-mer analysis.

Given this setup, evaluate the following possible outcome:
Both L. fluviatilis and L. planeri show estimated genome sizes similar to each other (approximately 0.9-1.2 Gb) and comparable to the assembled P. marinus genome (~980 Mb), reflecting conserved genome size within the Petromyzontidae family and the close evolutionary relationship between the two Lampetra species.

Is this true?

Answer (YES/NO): NO